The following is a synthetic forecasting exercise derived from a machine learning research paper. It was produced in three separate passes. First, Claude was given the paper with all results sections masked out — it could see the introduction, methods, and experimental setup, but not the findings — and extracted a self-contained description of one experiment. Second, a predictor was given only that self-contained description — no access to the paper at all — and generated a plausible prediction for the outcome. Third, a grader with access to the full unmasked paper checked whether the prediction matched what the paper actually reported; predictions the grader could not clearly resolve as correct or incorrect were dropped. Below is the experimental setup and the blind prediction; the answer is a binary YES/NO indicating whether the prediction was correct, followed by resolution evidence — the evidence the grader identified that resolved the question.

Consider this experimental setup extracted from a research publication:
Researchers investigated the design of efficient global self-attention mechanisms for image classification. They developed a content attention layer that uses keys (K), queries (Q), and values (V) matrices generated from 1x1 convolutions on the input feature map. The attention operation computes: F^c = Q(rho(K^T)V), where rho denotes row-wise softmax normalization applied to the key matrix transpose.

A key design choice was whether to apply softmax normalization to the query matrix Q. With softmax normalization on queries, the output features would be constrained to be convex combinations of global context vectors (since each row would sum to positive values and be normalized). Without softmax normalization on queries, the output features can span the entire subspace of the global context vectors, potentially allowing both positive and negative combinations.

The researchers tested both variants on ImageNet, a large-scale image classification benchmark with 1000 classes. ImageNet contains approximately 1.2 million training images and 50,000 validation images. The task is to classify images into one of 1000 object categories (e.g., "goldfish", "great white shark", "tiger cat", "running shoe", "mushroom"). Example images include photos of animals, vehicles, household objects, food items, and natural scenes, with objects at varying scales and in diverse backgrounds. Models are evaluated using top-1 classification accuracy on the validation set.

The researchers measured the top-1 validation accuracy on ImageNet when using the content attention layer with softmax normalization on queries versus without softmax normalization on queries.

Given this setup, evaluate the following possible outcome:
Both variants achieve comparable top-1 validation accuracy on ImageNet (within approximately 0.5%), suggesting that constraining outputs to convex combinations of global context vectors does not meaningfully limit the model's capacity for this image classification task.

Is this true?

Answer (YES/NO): NO